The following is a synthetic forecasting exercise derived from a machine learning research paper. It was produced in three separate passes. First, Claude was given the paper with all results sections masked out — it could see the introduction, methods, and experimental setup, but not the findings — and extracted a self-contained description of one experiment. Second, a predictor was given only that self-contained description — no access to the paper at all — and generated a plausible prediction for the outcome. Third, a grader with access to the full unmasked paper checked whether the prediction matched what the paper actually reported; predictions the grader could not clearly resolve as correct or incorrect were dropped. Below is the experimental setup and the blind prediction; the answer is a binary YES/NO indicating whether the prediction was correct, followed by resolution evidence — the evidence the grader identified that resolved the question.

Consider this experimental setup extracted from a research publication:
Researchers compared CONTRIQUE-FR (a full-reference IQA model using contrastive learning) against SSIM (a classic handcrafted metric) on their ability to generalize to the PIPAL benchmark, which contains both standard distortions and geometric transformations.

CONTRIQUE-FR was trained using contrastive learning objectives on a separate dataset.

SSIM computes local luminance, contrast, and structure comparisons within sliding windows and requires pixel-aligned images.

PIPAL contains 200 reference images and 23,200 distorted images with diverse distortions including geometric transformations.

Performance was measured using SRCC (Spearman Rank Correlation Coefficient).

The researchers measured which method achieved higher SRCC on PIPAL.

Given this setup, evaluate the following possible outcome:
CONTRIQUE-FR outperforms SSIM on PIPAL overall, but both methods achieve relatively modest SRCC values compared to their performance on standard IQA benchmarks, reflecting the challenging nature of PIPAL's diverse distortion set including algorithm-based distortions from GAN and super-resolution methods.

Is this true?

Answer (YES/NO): NO